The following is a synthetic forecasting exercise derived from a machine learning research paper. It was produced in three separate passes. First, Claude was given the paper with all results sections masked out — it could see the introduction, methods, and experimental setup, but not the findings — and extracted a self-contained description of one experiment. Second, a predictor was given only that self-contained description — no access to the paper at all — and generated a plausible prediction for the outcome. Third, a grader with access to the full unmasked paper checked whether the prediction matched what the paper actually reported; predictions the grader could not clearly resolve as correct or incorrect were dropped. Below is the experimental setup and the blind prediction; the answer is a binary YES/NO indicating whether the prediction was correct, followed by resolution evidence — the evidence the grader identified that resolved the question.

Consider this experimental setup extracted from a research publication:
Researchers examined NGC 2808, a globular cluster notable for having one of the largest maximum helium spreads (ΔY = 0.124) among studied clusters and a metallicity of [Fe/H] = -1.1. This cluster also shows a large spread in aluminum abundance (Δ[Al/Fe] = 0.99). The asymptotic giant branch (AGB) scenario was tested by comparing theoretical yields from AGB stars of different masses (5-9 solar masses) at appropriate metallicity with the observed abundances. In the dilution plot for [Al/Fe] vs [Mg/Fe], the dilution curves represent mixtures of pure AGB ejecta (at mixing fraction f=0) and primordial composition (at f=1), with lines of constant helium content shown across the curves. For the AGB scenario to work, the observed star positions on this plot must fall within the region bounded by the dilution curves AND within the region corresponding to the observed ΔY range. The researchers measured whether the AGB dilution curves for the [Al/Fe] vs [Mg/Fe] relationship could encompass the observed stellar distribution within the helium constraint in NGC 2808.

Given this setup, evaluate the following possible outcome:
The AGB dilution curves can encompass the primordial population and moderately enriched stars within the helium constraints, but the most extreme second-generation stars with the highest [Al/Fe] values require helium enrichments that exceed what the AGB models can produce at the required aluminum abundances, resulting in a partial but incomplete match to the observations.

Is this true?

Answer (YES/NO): NO